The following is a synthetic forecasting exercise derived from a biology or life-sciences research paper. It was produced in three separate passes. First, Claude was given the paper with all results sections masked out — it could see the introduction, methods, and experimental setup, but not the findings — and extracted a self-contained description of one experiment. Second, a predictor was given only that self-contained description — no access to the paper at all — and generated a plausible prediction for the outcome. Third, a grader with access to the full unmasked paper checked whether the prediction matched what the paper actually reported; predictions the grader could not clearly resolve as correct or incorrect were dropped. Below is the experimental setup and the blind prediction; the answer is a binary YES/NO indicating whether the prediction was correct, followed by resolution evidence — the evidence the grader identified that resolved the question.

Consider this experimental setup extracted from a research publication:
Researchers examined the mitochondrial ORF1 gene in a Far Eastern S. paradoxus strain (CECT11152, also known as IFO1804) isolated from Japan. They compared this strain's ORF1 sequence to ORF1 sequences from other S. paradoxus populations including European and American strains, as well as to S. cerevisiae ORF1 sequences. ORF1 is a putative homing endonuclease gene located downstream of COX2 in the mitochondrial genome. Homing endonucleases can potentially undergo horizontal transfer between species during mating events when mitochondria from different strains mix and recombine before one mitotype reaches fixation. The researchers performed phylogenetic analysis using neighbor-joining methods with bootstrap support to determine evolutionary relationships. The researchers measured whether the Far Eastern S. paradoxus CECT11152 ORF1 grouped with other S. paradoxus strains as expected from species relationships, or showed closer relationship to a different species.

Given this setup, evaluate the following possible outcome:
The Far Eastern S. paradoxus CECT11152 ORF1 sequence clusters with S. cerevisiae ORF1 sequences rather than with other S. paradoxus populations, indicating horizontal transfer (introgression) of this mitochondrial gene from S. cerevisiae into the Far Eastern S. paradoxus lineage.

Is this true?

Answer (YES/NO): YES